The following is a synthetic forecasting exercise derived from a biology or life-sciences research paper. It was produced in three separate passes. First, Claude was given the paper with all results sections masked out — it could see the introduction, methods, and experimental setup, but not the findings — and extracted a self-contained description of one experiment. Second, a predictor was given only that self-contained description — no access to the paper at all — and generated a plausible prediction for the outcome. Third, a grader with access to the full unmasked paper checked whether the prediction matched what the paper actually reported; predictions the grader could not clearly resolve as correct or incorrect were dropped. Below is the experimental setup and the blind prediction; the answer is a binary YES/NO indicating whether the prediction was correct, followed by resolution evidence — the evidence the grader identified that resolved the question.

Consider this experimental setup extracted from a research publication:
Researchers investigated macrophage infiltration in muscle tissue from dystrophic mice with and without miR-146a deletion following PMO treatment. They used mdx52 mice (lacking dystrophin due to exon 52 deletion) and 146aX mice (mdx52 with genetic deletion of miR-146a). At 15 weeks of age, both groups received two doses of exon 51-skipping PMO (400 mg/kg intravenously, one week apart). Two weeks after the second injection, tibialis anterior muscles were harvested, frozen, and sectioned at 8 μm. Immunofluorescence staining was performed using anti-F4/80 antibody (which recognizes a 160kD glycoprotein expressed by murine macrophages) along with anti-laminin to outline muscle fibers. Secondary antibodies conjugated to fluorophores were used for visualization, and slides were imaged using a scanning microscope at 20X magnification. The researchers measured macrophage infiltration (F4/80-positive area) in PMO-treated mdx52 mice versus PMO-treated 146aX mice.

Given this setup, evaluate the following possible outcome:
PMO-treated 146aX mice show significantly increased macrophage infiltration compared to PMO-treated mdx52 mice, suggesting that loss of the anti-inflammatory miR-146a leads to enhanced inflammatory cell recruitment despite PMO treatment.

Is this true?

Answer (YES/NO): NO